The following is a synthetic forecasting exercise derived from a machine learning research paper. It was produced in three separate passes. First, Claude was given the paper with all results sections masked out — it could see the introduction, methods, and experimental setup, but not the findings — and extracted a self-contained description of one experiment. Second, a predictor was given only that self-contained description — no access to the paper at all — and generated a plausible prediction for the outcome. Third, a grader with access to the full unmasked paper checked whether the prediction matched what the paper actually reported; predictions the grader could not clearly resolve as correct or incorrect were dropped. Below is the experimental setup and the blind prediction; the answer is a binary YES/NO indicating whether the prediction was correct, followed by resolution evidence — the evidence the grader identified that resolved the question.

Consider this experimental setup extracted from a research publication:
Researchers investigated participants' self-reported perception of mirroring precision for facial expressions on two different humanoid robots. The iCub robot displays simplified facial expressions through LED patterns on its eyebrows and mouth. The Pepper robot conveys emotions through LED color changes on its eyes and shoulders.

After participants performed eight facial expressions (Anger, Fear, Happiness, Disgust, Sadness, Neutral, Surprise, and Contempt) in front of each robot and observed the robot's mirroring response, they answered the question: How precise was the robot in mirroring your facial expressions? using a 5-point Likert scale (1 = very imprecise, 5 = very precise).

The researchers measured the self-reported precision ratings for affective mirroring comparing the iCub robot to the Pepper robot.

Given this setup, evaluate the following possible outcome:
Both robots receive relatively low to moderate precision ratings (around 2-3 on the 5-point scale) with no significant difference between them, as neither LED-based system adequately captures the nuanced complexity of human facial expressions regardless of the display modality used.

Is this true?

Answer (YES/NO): YES